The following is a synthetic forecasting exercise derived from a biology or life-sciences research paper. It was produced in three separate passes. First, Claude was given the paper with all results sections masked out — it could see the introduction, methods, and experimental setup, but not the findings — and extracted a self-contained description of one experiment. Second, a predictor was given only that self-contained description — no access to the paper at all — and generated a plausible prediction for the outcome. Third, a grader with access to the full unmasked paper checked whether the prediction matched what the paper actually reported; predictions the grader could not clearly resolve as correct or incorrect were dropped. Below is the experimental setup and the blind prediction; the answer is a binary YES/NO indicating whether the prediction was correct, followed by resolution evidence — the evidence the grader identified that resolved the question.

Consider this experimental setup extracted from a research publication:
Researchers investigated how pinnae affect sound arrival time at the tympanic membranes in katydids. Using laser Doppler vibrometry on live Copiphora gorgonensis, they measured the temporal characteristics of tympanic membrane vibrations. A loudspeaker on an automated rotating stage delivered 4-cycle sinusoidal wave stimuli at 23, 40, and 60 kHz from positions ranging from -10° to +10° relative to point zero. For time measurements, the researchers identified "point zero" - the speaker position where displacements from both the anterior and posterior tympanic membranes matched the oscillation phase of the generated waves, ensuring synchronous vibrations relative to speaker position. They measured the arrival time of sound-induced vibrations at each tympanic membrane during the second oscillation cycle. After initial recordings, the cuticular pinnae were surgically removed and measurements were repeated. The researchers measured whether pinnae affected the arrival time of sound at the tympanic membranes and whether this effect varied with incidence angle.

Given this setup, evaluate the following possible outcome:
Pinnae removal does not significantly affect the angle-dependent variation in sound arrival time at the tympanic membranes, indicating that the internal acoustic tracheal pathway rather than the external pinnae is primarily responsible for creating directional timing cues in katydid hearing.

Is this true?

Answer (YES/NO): NO